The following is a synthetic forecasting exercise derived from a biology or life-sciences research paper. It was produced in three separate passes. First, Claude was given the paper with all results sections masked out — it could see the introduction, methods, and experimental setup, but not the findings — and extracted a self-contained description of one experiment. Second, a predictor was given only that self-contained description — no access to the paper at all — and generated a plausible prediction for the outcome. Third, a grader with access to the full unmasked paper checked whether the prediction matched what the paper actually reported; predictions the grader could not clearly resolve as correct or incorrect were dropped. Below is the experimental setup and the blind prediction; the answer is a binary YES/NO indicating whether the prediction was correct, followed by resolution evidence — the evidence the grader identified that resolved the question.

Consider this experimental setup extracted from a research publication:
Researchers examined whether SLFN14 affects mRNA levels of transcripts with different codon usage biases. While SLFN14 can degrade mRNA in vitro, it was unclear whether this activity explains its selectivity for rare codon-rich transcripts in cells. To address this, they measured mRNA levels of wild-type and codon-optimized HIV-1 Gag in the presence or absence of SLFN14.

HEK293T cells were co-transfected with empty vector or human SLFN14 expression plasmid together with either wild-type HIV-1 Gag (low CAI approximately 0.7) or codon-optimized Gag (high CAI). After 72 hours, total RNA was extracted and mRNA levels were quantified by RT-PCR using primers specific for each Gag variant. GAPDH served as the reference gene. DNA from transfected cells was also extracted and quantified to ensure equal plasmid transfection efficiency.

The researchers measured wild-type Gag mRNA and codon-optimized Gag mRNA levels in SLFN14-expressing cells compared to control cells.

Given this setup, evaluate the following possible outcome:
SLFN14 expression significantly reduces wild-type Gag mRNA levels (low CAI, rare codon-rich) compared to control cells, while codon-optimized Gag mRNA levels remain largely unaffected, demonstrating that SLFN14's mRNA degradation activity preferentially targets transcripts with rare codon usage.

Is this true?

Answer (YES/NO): NO